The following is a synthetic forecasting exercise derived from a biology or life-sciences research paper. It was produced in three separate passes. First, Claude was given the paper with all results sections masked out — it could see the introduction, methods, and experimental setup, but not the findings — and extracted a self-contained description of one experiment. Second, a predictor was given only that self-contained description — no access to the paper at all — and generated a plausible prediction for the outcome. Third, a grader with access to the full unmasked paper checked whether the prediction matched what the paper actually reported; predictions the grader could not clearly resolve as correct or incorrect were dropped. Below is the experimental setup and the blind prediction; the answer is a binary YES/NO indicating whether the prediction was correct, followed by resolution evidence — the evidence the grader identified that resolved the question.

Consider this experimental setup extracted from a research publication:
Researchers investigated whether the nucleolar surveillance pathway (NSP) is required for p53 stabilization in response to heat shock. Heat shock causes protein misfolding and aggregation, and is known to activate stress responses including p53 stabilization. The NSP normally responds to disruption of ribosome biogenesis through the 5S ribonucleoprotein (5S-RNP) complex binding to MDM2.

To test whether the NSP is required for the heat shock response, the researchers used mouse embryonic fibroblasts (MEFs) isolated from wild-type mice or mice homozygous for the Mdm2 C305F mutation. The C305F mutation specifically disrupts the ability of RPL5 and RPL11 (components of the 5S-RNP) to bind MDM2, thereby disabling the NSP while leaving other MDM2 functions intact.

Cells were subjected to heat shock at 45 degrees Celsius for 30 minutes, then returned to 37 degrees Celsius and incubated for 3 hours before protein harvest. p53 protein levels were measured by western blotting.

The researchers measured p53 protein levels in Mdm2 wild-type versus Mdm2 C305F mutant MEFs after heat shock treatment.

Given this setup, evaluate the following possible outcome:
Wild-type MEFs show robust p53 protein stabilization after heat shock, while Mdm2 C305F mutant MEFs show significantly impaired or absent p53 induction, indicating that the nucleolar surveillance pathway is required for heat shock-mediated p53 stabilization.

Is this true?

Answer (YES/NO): NO